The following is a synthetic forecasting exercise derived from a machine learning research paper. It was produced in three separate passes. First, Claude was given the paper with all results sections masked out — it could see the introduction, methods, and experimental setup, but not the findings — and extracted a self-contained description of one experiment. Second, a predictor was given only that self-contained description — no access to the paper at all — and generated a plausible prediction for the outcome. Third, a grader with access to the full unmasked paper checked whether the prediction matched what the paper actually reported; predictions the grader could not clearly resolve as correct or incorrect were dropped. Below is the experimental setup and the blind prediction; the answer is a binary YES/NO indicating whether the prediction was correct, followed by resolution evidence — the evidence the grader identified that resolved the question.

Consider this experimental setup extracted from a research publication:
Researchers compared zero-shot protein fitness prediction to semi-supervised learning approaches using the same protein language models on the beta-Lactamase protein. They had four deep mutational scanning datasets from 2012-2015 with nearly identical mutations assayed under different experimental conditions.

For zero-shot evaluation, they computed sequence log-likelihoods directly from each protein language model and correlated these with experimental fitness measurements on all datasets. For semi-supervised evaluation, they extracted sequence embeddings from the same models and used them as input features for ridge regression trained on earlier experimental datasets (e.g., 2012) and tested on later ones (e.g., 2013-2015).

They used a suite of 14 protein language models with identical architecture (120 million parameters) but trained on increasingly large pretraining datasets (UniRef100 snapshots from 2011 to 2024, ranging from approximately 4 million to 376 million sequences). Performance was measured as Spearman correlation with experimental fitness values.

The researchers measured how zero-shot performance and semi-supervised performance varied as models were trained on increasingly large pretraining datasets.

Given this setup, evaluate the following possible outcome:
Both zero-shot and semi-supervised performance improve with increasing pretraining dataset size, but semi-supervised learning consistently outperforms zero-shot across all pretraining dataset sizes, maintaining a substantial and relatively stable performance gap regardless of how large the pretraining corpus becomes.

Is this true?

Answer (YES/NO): NO